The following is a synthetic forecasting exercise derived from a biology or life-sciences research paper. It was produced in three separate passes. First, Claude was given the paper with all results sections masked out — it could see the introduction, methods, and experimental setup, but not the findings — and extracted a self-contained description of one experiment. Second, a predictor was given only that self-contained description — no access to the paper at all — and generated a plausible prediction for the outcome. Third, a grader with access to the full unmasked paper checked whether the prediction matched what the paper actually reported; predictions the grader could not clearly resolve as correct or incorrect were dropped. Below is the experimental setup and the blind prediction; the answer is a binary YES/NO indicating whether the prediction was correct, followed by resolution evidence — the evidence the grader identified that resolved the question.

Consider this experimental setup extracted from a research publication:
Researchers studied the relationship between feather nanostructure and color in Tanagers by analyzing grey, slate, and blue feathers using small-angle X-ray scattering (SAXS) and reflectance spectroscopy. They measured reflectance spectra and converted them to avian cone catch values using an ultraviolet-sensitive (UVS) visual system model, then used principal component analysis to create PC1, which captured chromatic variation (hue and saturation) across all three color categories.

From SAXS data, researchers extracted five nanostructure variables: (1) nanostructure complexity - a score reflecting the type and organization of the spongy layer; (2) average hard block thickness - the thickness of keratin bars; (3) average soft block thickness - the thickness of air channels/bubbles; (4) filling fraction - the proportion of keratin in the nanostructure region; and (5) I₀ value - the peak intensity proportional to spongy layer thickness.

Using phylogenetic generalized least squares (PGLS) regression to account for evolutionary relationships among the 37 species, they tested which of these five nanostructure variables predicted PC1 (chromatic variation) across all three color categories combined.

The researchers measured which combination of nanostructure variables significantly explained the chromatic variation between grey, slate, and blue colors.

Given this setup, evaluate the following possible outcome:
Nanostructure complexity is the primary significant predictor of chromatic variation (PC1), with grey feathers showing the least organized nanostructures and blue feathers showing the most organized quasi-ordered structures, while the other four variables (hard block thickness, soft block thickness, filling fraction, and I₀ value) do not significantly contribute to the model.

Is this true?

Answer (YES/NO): NO